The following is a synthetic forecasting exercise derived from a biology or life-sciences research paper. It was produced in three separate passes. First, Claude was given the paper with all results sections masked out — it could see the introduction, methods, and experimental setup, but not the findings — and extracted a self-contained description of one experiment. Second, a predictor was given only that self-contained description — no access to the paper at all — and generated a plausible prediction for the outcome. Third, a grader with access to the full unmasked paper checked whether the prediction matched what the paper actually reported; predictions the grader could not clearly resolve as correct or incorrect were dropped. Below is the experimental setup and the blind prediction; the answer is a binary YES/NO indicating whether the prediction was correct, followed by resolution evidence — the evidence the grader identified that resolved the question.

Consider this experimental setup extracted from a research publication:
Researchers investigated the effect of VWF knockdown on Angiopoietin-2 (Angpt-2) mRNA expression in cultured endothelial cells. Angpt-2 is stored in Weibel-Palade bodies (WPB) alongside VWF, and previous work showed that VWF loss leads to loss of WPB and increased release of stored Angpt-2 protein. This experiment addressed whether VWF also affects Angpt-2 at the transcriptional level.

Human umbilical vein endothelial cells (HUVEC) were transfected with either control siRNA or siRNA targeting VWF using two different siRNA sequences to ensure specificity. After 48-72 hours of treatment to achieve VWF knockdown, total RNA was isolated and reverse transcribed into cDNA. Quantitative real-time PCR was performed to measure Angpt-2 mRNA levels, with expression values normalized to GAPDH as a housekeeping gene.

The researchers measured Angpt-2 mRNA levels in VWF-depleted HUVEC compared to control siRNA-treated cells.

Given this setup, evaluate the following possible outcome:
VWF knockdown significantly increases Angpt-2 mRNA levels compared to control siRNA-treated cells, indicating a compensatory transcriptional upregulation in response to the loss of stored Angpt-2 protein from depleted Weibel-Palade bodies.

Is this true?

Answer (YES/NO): YES